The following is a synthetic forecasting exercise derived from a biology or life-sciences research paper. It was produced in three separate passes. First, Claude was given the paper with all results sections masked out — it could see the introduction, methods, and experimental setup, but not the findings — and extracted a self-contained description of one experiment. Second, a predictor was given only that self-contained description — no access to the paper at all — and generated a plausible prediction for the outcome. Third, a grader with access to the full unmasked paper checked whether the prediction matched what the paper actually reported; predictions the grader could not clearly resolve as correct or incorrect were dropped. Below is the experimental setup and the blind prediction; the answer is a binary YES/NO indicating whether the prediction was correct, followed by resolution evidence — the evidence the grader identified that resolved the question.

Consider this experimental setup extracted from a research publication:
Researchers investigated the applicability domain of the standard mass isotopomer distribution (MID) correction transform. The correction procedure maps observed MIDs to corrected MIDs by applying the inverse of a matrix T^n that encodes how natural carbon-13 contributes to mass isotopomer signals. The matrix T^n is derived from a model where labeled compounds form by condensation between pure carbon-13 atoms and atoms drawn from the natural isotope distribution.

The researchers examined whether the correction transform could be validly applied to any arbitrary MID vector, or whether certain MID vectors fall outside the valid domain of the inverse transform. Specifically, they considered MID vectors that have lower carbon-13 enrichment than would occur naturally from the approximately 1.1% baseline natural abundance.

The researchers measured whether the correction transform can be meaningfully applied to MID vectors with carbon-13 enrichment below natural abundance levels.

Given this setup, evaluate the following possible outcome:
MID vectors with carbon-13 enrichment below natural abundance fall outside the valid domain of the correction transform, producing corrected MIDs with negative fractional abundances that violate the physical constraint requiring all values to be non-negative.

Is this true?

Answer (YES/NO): YES